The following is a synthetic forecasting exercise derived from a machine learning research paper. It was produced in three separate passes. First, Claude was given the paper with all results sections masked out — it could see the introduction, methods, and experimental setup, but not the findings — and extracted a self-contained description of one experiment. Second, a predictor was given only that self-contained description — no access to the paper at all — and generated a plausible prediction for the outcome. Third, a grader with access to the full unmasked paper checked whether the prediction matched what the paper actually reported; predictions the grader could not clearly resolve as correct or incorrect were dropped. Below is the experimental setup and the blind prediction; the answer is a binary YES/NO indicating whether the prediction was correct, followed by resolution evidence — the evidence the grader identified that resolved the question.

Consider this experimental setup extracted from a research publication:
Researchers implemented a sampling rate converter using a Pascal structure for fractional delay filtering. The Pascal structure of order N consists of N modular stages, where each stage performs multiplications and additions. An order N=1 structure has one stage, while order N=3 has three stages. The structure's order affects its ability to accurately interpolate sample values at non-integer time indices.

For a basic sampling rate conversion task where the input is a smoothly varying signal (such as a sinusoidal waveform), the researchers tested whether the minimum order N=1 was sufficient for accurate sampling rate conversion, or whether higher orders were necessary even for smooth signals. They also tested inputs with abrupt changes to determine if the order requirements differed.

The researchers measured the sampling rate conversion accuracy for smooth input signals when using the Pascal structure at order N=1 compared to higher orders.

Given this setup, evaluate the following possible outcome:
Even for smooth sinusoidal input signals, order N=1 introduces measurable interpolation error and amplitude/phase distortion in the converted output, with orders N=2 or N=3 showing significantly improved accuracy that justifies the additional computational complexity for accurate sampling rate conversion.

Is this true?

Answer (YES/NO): NO